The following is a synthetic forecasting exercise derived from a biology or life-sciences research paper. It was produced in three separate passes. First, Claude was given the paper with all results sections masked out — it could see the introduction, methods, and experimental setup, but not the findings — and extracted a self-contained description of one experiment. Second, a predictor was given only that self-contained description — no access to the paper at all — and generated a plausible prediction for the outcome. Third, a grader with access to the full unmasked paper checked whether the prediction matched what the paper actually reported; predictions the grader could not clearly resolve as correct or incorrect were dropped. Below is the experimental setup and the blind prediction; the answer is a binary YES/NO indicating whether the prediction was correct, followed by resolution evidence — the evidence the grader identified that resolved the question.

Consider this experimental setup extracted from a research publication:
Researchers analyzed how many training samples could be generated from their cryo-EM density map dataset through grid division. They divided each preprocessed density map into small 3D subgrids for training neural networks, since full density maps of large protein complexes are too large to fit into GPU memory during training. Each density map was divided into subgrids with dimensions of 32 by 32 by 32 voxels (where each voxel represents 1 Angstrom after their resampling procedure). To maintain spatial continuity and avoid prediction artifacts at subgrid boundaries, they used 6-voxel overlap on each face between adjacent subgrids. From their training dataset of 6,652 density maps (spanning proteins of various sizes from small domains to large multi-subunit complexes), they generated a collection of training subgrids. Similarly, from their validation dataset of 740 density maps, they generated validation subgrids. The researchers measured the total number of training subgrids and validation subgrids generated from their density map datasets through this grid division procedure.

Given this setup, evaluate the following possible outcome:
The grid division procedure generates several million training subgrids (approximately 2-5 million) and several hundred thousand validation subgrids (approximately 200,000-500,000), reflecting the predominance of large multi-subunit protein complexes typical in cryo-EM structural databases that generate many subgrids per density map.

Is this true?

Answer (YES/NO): NO